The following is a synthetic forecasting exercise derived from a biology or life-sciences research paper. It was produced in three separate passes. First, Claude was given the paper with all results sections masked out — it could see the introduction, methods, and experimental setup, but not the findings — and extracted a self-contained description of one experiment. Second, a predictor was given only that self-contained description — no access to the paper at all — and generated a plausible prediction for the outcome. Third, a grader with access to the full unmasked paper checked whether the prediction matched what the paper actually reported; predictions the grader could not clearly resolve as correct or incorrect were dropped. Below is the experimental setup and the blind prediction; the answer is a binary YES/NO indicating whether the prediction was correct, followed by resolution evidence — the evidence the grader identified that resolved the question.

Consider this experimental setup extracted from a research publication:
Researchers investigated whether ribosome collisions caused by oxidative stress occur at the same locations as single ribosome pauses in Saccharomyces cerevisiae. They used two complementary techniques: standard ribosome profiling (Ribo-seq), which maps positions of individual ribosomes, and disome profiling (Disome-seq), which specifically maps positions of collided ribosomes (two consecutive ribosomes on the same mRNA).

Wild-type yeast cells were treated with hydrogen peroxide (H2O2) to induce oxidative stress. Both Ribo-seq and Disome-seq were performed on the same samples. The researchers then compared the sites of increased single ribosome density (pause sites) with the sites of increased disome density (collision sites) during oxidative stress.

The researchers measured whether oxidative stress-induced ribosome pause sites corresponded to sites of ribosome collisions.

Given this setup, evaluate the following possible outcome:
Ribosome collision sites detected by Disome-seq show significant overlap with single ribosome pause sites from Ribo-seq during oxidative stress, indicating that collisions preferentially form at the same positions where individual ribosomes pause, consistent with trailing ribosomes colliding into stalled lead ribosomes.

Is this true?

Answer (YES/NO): YES